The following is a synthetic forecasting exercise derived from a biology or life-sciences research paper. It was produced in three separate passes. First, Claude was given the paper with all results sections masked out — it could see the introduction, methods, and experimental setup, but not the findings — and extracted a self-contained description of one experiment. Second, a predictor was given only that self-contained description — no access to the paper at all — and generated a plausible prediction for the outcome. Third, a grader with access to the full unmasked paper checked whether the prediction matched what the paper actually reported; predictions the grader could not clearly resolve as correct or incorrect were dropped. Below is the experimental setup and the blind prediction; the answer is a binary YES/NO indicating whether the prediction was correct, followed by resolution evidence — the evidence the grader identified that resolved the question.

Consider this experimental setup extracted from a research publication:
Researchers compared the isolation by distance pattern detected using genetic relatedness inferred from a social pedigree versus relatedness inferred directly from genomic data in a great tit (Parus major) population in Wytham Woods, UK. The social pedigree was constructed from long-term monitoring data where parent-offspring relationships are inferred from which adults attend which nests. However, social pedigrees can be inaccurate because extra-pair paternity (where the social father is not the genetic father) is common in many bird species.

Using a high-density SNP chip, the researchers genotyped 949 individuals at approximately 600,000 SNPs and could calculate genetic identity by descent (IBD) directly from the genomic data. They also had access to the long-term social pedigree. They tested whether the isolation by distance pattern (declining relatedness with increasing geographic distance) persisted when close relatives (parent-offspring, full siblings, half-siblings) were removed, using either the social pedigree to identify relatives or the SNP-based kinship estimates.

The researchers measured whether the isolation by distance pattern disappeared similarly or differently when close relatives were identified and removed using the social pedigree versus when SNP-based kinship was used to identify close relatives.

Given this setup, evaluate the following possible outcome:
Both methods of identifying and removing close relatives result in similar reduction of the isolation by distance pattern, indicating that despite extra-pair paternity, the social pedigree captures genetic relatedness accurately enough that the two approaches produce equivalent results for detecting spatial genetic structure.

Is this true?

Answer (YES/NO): YES